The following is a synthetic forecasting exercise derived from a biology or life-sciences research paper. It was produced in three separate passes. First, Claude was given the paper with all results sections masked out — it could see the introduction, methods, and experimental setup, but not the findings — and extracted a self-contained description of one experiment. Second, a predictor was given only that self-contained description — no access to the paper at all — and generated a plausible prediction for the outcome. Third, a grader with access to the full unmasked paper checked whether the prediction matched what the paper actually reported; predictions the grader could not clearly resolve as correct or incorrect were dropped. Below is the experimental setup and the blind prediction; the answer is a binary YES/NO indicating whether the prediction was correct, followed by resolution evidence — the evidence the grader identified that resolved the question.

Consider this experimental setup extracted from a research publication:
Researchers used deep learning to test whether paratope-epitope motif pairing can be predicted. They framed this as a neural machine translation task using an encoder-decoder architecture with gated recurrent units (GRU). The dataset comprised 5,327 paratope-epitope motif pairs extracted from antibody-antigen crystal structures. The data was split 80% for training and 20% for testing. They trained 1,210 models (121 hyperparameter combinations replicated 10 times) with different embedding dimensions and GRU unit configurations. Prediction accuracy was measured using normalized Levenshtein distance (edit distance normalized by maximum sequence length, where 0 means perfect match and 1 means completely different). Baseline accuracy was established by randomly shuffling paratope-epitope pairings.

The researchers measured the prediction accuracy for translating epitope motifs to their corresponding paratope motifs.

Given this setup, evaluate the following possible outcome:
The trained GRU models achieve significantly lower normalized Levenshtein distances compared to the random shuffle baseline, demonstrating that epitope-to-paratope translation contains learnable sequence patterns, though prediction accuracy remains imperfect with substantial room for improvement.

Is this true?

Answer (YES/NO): YES